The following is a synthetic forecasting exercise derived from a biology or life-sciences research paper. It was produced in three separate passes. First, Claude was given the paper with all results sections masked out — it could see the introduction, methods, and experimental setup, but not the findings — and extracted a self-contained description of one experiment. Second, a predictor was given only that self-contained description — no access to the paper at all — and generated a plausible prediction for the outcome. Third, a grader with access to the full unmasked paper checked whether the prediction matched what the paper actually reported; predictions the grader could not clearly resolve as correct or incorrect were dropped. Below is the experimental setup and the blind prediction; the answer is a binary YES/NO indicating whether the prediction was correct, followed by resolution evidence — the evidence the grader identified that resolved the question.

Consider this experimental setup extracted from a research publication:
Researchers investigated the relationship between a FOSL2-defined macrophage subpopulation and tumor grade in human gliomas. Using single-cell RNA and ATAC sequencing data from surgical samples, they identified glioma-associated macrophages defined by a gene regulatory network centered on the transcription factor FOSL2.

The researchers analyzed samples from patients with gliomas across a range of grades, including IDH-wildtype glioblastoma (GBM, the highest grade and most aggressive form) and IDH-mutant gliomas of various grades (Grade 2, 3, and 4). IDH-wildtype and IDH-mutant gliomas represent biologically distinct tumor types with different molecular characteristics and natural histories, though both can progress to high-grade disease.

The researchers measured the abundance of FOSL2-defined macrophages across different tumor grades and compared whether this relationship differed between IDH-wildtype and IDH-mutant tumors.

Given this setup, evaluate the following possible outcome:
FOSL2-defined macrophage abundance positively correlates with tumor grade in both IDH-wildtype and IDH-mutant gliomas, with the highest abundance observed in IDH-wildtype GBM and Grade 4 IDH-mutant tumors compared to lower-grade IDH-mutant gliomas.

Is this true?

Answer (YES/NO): YES